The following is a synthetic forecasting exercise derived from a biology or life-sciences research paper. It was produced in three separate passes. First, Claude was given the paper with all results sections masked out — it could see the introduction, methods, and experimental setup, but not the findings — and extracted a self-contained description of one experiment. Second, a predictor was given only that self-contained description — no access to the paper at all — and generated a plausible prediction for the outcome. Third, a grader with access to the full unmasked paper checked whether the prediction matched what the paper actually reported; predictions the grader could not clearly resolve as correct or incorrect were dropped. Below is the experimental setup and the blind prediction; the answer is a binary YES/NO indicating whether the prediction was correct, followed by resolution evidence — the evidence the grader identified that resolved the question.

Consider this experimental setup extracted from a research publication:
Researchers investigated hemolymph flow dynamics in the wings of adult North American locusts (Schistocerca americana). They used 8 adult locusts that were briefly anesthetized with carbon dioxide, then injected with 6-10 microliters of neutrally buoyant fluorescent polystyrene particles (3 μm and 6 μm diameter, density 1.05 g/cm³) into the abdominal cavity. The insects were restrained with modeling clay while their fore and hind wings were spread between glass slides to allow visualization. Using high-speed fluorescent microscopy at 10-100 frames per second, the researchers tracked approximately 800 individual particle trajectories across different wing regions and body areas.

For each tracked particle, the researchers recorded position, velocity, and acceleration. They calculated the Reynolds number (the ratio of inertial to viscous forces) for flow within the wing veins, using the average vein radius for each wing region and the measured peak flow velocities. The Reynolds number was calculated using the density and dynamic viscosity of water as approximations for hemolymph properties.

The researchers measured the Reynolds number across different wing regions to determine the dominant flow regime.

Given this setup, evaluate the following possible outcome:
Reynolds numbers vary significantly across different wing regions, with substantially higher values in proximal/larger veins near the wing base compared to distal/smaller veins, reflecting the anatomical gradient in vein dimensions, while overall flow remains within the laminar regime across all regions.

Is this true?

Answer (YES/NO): NO